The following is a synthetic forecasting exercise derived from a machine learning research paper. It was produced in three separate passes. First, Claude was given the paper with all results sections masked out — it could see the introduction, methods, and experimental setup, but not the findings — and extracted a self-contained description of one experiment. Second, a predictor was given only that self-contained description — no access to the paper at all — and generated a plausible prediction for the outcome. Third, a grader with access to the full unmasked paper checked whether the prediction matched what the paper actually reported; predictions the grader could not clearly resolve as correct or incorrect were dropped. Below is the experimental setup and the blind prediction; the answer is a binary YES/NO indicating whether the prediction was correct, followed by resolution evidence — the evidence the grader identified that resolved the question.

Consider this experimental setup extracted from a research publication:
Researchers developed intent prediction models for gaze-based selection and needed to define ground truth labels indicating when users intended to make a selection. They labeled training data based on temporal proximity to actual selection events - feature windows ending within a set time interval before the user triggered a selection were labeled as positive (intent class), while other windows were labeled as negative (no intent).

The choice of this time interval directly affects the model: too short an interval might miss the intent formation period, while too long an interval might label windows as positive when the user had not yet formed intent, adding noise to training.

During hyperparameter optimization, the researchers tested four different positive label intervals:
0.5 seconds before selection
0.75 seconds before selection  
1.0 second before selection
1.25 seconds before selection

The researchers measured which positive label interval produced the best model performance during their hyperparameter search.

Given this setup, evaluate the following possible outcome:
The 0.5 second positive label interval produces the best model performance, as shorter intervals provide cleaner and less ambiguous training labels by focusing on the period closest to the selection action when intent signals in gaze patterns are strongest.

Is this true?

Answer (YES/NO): NO